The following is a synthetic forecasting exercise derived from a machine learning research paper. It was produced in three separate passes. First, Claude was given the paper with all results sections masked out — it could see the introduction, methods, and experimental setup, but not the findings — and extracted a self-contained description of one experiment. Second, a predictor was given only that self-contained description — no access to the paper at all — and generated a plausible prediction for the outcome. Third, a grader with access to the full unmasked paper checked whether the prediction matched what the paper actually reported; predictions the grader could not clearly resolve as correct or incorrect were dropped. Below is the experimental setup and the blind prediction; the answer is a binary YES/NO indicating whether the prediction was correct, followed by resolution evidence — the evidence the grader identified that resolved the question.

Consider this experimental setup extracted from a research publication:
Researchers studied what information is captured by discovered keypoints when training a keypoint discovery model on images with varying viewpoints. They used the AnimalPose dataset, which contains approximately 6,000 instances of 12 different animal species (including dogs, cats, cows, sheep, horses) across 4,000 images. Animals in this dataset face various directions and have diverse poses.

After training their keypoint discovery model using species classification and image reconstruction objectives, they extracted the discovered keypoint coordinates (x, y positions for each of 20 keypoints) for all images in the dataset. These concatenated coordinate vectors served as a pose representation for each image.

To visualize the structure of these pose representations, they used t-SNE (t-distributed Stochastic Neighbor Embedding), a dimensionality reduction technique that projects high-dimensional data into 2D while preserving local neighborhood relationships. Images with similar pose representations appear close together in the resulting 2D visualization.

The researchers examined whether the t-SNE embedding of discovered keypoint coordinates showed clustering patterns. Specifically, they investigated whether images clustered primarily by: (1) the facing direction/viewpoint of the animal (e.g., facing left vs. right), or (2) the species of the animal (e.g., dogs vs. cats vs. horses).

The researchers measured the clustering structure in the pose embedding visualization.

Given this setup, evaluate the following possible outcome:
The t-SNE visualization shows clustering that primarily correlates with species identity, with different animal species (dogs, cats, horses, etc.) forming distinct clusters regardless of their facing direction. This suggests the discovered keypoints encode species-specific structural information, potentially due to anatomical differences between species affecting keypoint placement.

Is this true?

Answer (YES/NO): NO